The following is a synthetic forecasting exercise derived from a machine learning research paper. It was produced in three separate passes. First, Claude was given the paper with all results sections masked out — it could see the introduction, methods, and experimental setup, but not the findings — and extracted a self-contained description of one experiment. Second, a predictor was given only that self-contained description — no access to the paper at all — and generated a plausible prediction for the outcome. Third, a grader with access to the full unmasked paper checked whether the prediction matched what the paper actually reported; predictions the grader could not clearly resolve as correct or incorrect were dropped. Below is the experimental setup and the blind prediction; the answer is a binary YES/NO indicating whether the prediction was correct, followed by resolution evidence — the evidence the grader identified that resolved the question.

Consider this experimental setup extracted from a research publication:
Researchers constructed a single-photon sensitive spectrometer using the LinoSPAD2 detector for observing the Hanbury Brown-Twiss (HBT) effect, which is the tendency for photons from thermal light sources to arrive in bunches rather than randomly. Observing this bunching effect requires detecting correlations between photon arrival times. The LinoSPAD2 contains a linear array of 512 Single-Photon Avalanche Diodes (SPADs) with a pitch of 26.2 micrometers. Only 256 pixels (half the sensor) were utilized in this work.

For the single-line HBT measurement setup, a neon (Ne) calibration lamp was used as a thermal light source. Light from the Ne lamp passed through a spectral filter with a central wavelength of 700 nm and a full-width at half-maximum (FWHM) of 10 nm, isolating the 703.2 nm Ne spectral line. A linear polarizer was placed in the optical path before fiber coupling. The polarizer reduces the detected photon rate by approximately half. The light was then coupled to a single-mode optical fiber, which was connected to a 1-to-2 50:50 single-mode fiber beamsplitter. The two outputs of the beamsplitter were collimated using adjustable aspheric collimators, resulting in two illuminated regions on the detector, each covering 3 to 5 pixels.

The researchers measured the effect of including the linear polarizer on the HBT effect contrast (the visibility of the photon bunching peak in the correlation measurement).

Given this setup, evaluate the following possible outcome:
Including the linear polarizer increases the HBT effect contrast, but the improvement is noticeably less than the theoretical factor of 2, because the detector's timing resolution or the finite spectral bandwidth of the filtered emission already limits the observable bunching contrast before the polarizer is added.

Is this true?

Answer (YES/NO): NO